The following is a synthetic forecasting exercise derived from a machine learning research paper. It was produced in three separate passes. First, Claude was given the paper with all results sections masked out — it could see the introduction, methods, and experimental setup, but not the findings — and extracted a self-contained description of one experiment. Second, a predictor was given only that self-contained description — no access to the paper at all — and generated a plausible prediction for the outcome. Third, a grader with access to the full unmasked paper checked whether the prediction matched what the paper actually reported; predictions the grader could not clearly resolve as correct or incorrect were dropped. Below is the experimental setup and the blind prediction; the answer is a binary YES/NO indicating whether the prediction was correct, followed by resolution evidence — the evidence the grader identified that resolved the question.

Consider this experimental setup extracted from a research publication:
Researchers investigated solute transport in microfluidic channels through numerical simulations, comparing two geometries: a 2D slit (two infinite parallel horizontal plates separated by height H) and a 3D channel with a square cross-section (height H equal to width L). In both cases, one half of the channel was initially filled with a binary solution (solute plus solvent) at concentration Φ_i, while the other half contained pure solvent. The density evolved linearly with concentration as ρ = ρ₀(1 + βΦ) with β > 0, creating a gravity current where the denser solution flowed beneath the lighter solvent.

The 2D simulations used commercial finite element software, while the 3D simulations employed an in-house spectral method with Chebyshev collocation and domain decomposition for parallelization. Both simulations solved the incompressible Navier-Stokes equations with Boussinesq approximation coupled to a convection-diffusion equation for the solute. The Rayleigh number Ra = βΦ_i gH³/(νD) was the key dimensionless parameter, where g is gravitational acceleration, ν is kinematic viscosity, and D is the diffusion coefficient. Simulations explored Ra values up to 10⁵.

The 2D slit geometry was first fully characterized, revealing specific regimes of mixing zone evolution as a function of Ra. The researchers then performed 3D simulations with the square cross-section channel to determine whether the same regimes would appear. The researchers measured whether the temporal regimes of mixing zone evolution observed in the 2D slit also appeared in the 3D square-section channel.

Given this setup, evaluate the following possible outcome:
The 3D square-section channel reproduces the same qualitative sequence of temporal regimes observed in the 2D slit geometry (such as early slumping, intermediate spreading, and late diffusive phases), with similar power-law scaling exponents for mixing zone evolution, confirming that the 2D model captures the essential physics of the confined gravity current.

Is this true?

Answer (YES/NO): YES